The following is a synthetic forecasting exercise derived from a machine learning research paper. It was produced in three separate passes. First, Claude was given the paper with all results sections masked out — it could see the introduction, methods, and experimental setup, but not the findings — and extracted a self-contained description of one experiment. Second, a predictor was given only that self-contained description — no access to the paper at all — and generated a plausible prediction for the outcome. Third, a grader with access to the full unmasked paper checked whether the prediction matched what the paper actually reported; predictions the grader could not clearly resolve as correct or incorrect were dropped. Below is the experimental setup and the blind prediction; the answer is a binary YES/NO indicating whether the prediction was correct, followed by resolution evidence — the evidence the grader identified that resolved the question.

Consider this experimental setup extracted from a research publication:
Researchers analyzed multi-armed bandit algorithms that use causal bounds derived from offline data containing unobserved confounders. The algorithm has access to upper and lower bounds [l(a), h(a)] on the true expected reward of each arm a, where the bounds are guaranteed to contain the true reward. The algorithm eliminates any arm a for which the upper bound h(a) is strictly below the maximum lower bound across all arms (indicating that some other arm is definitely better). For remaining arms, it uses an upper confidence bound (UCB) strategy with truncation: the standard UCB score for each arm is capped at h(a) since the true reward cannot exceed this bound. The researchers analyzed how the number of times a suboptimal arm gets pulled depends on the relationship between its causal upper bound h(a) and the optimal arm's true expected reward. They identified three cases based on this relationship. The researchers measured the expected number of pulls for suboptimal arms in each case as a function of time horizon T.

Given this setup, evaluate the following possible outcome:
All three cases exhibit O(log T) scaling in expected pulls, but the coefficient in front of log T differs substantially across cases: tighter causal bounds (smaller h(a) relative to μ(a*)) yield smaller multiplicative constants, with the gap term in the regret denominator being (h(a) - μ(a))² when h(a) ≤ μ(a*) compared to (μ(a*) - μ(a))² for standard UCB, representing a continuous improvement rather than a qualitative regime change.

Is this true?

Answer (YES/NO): NO